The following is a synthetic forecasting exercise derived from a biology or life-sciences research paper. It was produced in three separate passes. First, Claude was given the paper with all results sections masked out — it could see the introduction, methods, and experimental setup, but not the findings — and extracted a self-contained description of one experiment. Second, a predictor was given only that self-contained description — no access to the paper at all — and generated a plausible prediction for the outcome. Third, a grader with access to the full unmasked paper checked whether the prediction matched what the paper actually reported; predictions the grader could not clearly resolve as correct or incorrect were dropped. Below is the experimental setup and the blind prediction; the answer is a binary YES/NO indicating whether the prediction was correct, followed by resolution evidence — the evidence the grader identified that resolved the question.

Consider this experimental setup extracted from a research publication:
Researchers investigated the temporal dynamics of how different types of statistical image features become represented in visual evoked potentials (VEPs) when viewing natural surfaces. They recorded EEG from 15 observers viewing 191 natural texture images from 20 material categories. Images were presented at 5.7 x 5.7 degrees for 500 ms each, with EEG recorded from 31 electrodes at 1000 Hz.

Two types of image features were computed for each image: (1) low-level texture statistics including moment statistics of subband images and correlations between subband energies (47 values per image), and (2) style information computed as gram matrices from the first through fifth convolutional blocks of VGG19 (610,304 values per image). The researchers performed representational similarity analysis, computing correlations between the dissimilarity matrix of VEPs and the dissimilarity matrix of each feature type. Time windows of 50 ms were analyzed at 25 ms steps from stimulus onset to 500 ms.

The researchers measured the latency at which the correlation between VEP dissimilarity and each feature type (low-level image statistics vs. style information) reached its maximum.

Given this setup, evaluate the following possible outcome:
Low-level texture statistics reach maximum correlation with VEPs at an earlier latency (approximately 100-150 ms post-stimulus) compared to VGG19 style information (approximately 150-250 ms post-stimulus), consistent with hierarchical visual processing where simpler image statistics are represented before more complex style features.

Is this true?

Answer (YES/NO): NO